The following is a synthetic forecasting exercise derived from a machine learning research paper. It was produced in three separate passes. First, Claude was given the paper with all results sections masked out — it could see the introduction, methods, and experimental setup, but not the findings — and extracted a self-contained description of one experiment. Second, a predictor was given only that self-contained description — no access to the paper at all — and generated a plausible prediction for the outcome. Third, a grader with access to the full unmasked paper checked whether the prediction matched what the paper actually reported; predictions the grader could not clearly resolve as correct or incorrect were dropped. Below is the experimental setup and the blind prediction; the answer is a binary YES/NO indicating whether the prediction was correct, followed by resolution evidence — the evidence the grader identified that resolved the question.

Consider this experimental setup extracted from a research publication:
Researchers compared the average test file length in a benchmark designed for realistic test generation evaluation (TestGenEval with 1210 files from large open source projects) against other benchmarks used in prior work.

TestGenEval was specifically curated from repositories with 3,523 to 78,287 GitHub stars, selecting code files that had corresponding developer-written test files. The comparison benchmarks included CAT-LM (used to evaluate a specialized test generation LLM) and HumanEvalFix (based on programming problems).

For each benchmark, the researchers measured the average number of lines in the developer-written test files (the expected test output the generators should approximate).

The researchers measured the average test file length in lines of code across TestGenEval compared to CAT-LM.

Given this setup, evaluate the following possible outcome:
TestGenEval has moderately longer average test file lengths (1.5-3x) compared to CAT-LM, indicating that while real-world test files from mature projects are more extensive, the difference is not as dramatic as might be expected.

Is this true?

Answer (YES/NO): NO